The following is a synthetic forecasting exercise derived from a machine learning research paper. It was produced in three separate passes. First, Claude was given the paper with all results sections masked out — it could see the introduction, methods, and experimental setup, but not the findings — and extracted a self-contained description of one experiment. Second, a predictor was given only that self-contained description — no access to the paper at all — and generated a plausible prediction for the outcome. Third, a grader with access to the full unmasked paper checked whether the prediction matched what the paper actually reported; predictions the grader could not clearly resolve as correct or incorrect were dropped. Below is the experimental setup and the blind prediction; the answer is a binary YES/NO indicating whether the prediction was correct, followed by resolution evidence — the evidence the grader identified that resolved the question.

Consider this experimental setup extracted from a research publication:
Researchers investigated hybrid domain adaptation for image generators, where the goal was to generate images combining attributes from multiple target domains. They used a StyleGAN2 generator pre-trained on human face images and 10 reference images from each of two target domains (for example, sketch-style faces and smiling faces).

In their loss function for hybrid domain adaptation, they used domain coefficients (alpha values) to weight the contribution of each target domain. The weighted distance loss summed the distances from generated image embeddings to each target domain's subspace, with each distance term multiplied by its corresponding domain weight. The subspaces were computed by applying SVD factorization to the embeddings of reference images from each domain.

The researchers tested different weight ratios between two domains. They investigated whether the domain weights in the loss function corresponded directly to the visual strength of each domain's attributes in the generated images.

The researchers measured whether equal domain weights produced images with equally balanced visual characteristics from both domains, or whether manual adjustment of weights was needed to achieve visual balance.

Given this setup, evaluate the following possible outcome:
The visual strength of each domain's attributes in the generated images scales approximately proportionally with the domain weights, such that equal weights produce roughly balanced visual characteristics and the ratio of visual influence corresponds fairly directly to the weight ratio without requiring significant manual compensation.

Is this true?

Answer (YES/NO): NO